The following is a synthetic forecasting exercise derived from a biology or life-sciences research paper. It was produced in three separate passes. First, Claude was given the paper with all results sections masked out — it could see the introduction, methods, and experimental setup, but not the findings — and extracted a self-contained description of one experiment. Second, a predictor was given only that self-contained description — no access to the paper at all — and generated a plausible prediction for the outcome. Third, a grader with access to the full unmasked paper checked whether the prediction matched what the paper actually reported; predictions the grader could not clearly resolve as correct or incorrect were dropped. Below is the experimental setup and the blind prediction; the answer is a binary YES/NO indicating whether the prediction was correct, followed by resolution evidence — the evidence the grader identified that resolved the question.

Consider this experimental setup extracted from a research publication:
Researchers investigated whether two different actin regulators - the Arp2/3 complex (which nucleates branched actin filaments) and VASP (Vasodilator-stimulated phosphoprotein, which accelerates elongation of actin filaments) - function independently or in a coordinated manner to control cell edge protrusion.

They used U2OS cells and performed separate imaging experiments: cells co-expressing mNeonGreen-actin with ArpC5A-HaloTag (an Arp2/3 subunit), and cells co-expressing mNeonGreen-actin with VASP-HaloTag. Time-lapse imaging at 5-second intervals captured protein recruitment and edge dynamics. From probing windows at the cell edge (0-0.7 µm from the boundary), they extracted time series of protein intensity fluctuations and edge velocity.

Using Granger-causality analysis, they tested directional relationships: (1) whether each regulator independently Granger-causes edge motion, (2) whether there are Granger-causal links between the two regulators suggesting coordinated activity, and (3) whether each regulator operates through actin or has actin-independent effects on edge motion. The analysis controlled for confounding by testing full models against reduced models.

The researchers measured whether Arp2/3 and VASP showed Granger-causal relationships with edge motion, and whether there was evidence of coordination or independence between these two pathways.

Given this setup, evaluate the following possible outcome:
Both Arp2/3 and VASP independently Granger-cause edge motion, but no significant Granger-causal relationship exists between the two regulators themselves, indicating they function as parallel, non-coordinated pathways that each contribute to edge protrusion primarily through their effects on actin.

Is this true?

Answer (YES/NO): NO